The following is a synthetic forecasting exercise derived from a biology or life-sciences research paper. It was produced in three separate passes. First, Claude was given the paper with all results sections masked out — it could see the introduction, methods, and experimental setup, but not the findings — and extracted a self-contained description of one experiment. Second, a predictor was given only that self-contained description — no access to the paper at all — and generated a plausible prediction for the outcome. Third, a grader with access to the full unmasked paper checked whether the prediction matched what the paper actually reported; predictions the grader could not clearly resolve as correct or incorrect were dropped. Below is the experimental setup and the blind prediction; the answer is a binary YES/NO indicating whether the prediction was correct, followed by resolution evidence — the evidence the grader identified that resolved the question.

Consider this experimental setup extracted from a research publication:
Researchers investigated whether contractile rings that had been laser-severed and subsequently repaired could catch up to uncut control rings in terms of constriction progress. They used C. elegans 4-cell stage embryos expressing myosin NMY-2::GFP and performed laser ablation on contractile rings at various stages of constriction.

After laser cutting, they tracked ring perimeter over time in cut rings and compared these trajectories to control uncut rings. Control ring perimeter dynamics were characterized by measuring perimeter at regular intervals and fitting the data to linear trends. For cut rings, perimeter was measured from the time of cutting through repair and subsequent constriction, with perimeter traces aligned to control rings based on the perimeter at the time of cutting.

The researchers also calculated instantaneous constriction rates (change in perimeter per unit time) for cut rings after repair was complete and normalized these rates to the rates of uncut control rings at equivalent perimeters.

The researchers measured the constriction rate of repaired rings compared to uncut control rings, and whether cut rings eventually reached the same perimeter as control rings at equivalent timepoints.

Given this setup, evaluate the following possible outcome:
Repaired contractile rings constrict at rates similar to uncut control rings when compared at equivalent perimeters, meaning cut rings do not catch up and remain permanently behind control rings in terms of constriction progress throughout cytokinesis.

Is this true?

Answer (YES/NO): NO